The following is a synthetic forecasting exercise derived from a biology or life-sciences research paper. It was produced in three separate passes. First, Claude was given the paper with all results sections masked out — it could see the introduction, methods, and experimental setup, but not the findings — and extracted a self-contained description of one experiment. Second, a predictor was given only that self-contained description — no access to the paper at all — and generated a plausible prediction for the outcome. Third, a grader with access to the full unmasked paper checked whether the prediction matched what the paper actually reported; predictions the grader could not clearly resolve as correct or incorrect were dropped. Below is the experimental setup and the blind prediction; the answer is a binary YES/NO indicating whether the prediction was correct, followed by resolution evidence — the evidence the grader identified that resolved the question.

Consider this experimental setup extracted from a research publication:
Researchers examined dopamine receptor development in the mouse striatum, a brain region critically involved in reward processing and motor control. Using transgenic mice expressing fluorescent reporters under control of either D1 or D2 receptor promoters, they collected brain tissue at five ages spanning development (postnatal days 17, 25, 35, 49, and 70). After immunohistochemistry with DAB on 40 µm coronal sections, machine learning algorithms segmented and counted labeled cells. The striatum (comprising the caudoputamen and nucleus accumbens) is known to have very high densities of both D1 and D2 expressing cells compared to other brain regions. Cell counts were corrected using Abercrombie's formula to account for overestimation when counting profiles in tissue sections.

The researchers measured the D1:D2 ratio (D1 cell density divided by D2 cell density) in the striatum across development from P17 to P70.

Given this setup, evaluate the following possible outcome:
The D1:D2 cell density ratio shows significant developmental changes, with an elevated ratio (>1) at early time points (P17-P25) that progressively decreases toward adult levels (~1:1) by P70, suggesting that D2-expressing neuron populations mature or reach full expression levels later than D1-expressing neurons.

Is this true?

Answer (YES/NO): NO